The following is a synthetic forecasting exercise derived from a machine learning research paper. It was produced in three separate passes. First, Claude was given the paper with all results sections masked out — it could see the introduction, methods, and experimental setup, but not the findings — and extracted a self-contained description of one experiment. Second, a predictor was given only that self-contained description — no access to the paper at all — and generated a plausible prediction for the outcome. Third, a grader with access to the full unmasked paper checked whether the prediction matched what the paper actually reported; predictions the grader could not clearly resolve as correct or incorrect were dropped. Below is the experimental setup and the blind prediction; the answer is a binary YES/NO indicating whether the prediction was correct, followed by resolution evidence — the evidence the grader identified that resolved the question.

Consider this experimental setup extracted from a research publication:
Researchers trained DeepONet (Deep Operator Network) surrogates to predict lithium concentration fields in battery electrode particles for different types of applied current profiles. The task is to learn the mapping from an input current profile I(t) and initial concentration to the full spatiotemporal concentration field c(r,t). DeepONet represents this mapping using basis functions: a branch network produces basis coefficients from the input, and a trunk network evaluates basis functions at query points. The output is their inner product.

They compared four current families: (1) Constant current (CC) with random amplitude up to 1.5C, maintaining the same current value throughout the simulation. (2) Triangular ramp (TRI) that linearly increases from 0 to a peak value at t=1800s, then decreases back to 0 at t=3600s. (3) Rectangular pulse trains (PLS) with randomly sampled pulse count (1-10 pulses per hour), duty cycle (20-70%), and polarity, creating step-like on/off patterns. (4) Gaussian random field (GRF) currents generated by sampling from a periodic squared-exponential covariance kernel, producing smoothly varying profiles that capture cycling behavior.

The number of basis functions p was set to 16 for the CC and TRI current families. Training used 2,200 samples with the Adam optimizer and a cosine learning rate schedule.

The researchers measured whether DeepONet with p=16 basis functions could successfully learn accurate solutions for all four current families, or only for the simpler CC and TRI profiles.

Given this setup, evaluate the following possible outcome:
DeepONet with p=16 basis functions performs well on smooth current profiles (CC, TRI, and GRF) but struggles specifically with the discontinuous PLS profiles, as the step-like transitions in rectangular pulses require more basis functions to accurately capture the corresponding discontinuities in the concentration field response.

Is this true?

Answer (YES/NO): NO